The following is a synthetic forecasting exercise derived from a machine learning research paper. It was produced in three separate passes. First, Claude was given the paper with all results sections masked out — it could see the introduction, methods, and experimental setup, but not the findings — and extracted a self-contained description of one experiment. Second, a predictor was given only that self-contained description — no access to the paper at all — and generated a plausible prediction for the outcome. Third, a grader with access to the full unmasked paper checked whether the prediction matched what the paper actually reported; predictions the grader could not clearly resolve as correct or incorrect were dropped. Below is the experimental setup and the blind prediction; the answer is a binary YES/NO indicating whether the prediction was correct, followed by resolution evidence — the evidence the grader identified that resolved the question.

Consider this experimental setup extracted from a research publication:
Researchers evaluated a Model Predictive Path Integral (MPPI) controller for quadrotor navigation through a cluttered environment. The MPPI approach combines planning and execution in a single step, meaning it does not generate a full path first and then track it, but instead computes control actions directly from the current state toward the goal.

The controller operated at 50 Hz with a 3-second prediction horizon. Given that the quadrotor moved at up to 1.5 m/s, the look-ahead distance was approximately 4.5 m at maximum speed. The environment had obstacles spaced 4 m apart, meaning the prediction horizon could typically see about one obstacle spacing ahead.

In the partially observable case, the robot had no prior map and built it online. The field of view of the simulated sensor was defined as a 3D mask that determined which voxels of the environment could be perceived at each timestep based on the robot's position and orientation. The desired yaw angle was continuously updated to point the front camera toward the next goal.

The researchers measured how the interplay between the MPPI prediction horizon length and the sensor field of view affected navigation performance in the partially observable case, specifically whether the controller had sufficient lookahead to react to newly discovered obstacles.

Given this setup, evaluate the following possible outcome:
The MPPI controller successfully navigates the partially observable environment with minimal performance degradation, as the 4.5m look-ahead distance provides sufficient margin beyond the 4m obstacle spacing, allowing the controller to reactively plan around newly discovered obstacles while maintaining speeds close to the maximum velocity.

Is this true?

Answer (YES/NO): YES